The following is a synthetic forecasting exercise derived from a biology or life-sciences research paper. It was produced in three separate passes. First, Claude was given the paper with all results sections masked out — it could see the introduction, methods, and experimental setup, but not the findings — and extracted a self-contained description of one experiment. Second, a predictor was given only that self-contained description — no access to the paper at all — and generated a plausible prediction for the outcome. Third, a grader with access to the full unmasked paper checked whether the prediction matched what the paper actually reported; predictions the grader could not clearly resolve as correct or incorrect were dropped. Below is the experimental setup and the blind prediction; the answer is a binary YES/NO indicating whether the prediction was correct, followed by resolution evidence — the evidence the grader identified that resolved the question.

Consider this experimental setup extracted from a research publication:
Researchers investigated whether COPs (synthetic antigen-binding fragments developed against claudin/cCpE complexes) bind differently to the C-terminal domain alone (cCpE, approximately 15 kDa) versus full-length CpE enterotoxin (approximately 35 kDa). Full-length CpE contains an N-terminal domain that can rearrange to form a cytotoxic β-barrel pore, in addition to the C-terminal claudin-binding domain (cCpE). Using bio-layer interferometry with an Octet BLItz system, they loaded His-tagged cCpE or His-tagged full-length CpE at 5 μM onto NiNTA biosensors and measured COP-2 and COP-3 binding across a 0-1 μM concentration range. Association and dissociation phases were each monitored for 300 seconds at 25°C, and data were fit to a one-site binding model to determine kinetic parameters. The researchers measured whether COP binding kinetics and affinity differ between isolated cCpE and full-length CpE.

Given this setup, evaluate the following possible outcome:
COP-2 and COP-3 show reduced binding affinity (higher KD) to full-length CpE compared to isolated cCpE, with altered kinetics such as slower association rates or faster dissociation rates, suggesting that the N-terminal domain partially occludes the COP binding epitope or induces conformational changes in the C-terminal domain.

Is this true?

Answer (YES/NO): YES